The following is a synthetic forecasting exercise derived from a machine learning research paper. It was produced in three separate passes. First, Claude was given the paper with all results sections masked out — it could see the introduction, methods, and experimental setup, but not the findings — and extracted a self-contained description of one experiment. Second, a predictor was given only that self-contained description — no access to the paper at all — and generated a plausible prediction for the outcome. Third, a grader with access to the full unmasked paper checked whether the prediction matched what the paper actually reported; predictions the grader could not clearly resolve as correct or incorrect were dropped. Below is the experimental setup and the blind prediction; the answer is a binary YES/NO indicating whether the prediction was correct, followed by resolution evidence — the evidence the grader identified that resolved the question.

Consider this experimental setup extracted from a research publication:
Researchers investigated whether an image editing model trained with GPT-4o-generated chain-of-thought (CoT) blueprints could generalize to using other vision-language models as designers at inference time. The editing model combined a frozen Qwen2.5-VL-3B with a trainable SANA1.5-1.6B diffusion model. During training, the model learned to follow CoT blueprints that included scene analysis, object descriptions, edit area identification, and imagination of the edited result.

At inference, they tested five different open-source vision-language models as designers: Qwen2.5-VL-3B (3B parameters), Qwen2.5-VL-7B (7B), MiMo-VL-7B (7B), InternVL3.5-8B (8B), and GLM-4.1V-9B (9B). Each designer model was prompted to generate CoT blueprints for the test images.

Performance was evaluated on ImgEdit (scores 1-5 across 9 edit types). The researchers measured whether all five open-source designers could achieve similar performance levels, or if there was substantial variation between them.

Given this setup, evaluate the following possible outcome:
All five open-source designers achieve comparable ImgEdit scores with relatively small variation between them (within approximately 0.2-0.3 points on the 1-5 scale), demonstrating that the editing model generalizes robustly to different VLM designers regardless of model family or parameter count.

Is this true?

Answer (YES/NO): YES